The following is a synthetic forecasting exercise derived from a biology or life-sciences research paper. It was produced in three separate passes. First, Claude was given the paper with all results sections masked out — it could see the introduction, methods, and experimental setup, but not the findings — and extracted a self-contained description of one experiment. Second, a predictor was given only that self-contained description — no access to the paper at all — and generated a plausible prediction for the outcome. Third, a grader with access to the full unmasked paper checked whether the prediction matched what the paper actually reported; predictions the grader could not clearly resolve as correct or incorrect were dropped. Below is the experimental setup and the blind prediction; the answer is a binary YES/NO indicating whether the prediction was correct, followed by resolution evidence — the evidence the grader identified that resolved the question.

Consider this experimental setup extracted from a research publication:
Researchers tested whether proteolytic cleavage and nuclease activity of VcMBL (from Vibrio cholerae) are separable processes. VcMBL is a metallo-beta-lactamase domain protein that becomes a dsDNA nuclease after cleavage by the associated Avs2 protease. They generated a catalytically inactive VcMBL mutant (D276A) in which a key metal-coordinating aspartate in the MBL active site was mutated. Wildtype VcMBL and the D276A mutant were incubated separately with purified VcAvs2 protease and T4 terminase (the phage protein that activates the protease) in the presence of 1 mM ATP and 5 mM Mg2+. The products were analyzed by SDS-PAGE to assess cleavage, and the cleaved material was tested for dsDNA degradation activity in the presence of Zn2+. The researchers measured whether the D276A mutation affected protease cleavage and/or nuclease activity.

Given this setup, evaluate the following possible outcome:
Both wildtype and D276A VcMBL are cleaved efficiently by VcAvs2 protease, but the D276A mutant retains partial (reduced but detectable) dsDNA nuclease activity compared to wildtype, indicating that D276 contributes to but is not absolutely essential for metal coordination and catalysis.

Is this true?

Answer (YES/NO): NO